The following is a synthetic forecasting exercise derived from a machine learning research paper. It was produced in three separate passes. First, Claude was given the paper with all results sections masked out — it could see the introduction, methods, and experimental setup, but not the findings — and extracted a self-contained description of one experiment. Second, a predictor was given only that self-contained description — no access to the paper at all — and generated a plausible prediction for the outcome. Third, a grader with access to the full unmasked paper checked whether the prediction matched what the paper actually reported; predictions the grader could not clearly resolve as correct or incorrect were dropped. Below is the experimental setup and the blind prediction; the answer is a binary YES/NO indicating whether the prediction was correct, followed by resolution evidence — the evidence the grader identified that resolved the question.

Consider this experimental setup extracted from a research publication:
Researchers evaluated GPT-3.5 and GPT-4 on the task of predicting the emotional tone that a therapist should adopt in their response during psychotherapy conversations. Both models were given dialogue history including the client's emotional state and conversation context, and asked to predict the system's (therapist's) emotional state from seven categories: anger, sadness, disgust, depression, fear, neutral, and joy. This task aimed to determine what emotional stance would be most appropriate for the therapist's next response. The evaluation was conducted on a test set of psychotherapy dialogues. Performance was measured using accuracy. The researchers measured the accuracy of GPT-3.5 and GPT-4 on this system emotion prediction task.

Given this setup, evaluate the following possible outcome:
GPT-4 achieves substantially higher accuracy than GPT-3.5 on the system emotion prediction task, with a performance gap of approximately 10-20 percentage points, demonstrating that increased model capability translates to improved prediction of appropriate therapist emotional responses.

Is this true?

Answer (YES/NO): NO